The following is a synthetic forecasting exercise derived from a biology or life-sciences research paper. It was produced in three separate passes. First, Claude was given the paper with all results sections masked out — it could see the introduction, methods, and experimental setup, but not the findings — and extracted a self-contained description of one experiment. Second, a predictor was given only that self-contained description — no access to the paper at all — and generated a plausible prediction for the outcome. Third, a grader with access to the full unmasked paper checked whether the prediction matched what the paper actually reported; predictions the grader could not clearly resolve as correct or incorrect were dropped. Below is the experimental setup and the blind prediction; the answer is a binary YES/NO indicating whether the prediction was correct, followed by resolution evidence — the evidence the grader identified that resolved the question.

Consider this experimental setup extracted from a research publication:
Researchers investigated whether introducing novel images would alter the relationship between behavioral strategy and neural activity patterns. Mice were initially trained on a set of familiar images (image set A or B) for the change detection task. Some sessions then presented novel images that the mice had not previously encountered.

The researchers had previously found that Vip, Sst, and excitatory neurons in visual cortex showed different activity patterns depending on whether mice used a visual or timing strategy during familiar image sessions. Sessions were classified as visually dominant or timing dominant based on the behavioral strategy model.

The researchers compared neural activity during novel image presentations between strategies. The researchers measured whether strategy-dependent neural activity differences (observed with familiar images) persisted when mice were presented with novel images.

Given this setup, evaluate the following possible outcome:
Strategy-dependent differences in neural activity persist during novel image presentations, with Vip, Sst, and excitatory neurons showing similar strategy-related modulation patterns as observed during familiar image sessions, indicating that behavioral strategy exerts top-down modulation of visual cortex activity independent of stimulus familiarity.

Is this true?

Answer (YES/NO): YES